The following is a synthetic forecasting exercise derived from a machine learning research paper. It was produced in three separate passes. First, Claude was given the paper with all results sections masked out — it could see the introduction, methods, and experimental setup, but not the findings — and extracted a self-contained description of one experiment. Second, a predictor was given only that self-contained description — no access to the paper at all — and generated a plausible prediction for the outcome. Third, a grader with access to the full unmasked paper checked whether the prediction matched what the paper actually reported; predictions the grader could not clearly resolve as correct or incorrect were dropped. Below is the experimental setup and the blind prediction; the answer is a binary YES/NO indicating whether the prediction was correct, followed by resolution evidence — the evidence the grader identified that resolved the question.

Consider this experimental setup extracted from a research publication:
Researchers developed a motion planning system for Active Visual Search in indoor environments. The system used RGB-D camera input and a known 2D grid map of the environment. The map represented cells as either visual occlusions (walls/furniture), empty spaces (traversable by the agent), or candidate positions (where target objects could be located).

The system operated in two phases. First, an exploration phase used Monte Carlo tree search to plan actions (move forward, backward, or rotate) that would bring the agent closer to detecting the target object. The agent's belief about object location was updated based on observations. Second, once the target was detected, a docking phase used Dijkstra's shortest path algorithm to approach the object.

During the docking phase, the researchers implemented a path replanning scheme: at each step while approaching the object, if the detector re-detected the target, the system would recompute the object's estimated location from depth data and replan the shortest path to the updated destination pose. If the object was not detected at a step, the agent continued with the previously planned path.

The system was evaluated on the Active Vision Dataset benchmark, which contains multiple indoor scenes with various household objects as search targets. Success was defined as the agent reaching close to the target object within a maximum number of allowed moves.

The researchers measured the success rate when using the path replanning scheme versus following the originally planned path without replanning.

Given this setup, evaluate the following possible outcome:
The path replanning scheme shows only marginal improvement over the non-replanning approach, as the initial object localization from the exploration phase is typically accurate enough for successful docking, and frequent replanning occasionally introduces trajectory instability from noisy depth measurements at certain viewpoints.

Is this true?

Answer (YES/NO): NO